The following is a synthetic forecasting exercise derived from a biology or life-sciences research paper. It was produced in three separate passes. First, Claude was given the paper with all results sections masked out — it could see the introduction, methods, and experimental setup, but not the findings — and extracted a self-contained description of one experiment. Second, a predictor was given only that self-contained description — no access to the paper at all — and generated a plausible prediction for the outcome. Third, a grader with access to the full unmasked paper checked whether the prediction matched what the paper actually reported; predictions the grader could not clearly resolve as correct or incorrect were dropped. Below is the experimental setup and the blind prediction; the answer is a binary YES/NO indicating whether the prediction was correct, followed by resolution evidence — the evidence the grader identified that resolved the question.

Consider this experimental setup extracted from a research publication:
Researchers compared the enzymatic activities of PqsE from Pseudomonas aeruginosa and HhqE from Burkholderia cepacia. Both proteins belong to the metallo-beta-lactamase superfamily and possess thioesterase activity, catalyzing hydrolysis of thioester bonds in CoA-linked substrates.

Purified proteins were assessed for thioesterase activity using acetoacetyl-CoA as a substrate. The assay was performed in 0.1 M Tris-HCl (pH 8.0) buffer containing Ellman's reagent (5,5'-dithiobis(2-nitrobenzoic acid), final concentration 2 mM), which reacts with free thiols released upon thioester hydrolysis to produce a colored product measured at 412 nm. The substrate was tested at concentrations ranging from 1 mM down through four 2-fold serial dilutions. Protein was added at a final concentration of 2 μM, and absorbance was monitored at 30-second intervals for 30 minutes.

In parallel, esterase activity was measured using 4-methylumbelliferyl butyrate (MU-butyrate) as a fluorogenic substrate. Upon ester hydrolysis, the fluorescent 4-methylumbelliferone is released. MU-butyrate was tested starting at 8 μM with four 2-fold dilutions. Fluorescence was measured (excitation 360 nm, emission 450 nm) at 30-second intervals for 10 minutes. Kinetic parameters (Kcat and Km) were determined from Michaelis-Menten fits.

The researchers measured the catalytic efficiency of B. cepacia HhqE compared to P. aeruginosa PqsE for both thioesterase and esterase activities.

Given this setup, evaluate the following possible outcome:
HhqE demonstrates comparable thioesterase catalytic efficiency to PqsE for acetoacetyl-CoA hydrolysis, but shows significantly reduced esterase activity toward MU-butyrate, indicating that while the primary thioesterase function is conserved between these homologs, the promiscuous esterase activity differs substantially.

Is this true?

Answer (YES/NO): NO